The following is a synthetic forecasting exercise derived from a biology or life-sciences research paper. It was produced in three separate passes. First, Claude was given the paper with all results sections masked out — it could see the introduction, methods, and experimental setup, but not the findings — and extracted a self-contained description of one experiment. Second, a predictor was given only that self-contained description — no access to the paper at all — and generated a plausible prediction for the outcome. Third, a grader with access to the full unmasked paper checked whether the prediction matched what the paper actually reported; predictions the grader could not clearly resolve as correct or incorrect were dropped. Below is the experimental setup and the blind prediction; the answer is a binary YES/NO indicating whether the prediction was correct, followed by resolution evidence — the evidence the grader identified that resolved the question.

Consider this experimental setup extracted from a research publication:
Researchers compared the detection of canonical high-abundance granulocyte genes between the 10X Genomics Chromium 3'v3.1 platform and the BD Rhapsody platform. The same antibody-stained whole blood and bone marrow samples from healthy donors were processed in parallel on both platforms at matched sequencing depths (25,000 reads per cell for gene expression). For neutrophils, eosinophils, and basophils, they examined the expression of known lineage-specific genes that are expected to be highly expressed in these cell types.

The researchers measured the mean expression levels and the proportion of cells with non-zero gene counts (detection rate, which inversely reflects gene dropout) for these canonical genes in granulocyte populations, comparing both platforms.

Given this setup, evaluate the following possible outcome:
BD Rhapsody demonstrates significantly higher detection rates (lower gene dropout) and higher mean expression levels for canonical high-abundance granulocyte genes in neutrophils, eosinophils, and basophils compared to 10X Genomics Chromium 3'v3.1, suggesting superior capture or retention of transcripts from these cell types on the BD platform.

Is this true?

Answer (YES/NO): YES